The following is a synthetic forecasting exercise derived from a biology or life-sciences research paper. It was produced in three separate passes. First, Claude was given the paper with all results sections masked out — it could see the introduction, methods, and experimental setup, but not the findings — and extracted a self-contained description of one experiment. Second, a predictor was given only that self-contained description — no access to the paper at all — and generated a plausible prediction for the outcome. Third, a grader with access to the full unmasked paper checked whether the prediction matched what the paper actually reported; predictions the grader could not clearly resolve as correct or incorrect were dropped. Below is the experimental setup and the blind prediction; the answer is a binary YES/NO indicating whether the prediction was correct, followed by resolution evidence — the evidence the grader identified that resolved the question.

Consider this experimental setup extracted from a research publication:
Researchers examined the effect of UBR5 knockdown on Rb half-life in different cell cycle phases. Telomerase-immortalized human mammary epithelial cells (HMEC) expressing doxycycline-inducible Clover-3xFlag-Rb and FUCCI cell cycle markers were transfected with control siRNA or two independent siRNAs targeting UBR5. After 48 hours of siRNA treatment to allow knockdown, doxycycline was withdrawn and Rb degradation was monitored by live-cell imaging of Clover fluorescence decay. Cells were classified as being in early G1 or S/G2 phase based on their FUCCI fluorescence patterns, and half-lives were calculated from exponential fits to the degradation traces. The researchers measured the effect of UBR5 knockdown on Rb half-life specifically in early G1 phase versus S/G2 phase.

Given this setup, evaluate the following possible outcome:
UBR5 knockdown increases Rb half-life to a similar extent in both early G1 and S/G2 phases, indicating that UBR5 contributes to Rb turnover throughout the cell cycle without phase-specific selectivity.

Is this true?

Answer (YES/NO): NO